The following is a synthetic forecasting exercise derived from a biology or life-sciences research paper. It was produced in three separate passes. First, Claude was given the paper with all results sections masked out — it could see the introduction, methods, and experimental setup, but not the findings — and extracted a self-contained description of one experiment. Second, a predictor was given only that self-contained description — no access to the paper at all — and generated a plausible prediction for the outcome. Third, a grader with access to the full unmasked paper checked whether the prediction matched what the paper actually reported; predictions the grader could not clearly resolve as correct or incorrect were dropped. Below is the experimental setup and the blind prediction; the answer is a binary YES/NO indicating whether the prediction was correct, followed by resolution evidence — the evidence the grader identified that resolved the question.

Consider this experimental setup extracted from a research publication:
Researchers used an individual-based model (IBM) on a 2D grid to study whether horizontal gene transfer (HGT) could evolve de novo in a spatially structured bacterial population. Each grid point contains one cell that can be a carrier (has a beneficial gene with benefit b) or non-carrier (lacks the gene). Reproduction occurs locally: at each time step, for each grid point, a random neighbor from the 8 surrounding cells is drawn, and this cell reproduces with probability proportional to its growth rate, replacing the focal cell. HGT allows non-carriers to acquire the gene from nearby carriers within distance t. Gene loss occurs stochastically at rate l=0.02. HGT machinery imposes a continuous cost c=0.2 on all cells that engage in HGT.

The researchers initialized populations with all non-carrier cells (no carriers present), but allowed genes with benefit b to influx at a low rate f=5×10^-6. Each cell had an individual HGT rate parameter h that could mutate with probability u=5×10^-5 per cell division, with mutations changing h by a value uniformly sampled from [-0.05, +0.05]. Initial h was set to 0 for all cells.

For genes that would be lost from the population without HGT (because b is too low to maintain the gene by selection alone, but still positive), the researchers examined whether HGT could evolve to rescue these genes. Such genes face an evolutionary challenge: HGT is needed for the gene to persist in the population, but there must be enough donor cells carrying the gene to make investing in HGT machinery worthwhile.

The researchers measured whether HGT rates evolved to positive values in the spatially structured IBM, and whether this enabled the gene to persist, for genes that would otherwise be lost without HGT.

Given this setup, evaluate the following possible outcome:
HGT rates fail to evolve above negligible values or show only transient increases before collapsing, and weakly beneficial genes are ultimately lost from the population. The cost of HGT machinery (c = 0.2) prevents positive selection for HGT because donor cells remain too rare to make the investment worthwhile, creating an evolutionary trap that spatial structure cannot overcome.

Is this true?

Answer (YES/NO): NO